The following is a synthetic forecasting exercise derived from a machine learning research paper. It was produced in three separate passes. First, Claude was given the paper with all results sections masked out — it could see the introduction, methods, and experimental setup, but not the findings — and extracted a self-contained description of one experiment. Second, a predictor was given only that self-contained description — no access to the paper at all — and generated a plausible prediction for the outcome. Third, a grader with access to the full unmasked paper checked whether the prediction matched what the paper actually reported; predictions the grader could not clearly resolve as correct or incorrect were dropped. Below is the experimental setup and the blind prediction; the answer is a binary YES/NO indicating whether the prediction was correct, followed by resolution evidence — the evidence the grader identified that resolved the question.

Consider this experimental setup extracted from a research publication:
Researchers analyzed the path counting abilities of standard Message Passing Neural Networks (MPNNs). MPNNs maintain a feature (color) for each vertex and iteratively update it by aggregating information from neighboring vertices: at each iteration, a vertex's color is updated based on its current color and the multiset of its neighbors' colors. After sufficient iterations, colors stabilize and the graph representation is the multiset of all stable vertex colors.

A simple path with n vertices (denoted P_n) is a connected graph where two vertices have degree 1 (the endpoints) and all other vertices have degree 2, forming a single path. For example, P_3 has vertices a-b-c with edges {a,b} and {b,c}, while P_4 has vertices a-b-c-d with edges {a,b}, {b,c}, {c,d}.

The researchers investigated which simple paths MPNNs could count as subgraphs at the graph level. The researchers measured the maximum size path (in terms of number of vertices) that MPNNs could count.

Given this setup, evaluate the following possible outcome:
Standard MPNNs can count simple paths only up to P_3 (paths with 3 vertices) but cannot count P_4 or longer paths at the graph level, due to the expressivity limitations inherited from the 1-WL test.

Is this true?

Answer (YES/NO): YES